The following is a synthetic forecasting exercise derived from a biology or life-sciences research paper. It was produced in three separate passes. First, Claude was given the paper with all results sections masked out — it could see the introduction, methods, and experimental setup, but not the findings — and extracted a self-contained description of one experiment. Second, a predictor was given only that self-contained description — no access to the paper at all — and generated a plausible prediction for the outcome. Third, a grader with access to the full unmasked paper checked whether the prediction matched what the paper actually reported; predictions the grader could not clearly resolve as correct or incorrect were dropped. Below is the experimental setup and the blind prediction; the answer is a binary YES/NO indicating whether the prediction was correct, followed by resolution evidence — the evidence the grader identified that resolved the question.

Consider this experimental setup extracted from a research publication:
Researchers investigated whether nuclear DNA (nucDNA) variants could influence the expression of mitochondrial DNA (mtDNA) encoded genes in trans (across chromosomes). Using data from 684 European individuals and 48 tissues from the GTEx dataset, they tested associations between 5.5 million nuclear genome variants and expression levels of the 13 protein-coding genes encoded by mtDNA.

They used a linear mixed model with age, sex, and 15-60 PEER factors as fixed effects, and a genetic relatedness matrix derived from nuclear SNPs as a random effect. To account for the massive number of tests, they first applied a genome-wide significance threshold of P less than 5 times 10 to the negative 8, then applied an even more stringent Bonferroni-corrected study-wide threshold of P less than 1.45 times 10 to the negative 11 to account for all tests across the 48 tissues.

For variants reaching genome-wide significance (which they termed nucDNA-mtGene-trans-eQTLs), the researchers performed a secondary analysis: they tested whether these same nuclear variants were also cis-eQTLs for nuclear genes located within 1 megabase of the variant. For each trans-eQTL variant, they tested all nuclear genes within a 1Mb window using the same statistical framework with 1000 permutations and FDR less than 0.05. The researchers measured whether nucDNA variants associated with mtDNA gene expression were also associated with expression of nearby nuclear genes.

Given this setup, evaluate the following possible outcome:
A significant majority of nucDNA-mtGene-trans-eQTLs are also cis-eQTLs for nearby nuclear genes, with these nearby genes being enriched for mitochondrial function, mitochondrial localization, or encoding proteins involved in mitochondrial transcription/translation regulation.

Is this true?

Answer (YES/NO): NO